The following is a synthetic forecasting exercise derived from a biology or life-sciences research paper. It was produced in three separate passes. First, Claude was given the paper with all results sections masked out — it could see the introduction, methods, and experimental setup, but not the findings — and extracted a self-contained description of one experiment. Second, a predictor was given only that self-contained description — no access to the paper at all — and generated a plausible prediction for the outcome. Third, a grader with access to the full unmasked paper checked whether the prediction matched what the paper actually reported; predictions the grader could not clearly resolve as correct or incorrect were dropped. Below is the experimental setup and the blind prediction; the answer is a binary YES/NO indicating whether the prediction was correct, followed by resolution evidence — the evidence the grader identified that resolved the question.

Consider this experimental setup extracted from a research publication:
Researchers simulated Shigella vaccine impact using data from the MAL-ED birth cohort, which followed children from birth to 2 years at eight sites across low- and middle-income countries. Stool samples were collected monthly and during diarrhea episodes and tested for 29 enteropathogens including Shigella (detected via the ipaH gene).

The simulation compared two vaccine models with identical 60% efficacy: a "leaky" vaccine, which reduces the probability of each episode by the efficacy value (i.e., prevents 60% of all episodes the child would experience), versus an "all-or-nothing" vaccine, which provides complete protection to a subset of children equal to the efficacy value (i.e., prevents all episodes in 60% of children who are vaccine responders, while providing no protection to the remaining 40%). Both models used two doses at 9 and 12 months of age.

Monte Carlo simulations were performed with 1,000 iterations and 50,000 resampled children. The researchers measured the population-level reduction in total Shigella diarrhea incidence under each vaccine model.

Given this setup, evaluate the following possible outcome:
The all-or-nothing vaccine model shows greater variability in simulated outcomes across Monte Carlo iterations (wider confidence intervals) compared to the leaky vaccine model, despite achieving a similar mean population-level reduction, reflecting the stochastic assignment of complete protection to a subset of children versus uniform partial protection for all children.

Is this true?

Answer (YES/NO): NO